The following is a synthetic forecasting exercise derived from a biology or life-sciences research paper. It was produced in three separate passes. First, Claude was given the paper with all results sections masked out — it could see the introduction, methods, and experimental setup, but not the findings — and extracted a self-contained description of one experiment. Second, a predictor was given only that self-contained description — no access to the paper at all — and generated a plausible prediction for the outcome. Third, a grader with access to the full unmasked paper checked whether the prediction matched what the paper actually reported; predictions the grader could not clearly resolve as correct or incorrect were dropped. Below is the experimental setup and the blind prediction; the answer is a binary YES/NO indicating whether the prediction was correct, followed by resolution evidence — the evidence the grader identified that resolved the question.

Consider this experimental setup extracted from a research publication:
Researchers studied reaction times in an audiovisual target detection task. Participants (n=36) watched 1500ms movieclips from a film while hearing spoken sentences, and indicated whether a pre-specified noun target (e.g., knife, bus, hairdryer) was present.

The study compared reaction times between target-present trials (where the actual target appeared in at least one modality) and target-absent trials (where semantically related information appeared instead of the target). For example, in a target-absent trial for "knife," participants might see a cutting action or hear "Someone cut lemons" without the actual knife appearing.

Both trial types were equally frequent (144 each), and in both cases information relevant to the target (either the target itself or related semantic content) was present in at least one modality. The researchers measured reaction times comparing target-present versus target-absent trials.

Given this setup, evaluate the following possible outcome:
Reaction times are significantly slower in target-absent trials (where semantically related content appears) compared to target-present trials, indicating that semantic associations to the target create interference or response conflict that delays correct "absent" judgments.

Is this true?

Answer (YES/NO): YES